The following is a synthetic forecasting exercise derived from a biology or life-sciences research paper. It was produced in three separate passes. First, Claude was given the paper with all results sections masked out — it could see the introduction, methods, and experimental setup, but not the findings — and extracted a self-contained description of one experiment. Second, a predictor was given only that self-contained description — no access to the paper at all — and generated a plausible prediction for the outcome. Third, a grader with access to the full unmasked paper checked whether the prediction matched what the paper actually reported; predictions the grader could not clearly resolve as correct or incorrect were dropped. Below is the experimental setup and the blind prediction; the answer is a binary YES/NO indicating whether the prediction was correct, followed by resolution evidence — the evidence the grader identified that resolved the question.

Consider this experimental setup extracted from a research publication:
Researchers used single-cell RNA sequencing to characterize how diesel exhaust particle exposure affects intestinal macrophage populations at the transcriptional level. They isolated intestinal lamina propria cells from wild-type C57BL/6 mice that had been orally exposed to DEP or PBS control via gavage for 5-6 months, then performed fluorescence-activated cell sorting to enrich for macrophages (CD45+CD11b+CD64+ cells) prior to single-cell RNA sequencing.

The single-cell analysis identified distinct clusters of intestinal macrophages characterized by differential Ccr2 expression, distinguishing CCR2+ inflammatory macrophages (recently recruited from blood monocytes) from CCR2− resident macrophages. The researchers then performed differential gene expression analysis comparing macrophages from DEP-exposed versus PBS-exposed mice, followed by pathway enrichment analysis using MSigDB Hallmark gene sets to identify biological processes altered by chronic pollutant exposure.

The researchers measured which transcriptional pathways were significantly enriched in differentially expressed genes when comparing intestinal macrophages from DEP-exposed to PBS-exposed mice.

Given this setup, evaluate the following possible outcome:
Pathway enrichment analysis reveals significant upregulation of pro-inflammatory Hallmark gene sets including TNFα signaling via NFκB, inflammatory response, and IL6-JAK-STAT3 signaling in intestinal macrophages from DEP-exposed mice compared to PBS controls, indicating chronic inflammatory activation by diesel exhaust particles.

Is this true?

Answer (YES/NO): NO